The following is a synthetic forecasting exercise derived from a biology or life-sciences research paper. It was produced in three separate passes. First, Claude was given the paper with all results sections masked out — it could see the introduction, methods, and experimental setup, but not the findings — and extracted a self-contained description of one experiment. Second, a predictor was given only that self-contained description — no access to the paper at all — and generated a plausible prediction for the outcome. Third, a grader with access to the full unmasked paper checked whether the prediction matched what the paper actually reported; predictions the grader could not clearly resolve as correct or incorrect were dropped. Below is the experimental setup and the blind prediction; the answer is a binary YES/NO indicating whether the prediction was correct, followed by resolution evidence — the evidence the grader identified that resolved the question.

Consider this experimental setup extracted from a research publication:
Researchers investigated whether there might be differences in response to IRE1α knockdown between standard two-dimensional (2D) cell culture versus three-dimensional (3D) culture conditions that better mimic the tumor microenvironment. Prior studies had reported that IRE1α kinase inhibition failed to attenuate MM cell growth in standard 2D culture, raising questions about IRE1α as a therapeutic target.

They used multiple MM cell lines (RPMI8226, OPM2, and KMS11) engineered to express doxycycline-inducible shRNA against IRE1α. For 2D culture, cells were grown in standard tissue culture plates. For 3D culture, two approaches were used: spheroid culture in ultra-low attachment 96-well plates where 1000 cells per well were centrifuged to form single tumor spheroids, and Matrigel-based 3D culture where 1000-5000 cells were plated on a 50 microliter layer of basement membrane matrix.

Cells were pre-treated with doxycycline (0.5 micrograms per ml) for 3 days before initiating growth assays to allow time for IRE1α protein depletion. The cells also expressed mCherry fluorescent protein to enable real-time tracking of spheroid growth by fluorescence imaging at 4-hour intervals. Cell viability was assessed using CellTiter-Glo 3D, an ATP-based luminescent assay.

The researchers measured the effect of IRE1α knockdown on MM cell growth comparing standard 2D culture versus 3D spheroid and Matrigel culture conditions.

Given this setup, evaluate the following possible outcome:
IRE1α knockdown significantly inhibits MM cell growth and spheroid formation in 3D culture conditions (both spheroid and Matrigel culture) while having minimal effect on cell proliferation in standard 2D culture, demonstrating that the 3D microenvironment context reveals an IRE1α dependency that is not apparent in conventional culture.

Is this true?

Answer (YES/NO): YES